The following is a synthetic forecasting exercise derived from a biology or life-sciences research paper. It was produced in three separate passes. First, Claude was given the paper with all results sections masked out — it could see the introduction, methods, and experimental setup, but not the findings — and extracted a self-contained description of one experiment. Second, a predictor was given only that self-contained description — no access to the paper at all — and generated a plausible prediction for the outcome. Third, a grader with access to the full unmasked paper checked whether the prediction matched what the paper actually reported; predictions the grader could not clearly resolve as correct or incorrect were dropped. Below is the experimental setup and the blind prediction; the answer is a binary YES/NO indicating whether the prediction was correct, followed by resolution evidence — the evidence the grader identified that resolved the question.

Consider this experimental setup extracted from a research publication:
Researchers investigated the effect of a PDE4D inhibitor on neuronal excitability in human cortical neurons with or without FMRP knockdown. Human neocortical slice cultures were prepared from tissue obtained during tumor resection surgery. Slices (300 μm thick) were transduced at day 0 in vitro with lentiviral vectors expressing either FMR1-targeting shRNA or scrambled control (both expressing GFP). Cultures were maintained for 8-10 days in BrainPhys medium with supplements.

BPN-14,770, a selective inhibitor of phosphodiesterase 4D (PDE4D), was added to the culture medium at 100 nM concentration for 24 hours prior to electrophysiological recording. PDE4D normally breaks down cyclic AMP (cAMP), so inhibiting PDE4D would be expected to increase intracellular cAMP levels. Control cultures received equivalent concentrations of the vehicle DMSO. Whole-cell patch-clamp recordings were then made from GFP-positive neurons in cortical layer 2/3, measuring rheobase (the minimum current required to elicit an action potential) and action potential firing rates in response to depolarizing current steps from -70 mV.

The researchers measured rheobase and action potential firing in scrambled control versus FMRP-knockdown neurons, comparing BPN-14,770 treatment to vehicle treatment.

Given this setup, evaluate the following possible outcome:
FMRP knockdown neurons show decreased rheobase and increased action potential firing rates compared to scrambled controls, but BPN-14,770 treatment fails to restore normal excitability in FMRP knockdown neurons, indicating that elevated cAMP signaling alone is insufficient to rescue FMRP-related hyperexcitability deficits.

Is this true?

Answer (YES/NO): NO